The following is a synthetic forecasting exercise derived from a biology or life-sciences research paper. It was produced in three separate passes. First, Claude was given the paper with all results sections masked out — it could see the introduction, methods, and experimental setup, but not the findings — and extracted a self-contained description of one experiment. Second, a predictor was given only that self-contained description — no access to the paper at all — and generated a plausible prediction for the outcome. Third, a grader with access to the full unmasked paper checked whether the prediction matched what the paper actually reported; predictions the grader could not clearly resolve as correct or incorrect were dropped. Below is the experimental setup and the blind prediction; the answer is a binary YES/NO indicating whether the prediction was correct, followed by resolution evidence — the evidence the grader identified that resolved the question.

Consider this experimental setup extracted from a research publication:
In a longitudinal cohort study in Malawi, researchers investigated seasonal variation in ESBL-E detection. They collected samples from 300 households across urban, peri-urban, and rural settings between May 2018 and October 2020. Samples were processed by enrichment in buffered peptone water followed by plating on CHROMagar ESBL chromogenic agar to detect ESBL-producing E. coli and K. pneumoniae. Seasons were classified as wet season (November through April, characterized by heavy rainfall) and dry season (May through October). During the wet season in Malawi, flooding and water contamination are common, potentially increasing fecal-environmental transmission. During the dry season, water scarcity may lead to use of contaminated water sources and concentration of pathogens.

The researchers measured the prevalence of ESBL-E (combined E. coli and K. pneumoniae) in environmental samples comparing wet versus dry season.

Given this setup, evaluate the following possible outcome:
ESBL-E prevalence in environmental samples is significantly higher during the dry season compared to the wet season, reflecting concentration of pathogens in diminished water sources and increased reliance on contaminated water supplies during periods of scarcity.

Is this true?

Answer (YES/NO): NO